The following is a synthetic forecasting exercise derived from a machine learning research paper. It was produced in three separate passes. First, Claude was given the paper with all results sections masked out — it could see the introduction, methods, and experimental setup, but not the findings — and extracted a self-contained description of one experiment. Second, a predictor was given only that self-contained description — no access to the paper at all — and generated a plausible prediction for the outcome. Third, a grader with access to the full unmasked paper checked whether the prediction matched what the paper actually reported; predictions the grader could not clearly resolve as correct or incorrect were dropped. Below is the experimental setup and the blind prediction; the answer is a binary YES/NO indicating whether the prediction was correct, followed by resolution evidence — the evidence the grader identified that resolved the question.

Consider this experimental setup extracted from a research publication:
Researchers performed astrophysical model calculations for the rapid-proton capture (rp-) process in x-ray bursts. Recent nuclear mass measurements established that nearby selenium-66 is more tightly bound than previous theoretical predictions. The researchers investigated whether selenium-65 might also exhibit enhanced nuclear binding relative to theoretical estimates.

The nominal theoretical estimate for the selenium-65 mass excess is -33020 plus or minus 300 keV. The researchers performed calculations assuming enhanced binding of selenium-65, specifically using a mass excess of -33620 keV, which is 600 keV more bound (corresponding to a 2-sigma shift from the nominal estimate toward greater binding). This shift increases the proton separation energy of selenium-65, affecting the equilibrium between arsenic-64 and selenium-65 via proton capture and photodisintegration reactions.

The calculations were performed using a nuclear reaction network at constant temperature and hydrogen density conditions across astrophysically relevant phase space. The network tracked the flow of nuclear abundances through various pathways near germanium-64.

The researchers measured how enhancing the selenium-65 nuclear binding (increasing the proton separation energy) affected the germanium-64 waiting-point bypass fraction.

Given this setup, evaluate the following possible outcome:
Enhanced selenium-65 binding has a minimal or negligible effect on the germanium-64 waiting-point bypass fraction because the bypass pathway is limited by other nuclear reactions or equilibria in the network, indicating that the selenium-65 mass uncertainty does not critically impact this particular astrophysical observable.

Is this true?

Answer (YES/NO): NO